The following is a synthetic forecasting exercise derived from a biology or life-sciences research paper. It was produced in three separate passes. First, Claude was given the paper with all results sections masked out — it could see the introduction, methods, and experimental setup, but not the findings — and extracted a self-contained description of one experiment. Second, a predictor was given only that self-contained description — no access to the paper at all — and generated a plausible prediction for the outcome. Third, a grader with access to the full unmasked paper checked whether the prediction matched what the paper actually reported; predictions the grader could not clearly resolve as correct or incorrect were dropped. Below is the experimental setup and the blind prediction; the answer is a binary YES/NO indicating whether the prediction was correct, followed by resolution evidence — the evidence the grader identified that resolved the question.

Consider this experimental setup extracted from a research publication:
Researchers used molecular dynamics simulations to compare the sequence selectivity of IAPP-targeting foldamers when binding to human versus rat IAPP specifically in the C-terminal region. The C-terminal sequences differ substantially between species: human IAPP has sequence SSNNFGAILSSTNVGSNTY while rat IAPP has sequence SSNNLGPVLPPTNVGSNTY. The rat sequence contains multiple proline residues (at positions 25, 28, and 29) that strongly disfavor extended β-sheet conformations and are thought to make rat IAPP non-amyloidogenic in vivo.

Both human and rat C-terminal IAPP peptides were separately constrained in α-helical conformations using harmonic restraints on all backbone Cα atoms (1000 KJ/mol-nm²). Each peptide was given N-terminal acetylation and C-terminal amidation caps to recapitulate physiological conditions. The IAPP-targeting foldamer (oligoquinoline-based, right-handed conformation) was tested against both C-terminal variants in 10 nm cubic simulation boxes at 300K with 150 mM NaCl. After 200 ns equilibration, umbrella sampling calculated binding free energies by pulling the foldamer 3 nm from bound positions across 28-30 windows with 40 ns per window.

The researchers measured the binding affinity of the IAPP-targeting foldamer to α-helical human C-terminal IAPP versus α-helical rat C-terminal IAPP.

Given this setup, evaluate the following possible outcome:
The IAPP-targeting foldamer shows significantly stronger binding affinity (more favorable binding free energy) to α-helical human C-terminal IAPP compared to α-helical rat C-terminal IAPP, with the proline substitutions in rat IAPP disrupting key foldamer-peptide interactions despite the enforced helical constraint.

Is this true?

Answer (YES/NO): NO